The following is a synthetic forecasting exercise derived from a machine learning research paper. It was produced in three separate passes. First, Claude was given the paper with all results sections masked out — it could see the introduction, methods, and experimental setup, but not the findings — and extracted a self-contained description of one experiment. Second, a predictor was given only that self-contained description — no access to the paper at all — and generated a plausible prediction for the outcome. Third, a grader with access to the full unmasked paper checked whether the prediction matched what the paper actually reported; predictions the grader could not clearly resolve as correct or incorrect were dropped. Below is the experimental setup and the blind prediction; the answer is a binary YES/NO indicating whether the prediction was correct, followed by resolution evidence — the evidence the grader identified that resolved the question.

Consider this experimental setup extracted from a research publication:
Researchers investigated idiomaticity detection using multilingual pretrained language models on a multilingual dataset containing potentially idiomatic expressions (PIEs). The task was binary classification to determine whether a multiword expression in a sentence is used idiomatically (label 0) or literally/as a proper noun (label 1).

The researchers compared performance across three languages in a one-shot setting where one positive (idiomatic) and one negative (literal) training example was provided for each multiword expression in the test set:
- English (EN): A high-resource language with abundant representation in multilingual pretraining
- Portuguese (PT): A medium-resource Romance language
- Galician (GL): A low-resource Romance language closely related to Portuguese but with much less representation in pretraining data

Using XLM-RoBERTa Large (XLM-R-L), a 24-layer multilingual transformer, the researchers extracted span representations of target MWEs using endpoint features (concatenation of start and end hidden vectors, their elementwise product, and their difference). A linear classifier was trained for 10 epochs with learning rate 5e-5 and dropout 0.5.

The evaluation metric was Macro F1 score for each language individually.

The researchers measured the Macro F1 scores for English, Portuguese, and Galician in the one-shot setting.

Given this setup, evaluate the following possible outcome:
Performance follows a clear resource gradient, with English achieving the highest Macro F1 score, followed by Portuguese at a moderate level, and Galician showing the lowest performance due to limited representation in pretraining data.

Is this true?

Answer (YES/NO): NO